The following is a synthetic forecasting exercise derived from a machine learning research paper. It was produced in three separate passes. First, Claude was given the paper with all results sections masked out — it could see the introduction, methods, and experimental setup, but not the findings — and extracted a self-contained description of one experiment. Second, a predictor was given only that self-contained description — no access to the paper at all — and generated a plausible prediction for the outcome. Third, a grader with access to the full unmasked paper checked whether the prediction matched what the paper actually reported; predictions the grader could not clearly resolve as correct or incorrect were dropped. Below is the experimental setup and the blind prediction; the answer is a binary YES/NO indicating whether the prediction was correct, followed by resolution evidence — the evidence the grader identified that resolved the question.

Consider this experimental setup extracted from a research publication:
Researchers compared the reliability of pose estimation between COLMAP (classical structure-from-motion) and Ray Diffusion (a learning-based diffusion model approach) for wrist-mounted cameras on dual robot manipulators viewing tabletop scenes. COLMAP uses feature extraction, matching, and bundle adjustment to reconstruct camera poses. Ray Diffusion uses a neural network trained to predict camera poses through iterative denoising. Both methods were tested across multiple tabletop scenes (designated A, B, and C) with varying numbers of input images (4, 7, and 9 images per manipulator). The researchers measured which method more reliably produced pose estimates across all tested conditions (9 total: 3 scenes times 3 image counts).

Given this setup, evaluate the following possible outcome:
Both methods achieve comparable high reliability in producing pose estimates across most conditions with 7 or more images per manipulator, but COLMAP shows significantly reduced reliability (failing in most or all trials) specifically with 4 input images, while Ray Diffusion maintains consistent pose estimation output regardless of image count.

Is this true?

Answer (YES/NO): NO